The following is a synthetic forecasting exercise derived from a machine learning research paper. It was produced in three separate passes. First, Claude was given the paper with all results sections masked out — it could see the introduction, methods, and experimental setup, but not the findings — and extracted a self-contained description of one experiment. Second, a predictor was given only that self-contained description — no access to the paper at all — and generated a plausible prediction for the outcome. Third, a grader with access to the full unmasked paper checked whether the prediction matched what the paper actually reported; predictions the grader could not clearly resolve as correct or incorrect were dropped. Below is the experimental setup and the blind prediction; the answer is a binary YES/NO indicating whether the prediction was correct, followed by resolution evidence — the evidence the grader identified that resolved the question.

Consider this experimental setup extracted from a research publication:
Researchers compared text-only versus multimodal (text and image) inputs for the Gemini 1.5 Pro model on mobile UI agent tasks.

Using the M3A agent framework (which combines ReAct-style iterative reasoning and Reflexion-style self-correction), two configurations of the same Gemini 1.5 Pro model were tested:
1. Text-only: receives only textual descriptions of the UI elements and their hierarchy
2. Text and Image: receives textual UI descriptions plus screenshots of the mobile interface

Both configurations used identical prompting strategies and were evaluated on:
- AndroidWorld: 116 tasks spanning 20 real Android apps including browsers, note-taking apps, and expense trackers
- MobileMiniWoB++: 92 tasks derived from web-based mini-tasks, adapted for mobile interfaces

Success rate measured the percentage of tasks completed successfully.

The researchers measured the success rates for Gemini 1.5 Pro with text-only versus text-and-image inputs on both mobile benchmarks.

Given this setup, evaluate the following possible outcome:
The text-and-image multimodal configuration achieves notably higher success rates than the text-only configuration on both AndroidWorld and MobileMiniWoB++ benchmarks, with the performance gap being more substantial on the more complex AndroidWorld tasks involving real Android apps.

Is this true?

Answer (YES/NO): NO